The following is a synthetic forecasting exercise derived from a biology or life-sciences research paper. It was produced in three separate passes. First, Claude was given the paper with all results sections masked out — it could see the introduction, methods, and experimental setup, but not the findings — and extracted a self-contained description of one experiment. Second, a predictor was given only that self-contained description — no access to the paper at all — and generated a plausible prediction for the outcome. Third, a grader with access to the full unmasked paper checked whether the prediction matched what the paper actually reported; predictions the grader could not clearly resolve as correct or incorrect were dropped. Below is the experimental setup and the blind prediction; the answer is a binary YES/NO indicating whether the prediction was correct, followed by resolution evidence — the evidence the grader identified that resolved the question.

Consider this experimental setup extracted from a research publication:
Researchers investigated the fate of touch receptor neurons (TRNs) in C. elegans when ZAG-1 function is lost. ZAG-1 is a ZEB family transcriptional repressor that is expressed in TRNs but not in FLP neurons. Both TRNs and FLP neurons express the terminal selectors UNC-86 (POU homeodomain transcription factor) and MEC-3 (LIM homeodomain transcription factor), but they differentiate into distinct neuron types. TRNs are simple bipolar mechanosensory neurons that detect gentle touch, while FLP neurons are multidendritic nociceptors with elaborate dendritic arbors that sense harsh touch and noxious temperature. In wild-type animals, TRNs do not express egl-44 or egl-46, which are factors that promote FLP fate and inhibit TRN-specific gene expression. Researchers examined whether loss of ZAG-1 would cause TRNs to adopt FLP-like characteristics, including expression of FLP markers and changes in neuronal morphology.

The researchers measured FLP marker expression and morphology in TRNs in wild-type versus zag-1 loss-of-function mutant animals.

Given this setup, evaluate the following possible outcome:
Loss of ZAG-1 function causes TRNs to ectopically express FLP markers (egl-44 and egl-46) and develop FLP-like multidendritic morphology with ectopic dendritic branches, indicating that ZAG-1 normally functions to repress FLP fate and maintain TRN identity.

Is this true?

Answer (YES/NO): NO